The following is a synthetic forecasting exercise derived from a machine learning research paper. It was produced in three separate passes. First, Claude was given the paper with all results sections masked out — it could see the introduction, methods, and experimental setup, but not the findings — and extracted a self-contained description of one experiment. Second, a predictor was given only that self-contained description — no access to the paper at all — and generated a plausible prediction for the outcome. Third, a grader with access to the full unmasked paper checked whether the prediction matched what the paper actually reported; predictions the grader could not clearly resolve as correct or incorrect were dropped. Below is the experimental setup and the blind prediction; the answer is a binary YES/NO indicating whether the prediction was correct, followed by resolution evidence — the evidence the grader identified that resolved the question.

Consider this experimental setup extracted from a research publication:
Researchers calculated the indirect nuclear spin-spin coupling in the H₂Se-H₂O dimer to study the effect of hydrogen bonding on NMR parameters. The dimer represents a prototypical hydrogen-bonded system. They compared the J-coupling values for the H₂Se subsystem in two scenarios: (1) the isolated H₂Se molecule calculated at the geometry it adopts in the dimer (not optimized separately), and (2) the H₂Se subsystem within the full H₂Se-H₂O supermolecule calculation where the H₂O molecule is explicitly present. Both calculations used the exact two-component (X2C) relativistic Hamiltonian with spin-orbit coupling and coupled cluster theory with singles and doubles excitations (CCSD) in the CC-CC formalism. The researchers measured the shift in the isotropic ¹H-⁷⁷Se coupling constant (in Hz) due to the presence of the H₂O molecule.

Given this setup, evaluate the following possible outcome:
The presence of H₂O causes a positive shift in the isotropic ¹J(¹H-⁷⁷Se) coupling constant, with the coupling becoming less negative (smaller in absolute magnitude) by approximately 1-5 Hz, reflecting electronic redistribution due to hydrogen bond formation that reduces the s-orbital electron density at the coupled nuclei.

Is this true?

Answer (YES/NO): NO